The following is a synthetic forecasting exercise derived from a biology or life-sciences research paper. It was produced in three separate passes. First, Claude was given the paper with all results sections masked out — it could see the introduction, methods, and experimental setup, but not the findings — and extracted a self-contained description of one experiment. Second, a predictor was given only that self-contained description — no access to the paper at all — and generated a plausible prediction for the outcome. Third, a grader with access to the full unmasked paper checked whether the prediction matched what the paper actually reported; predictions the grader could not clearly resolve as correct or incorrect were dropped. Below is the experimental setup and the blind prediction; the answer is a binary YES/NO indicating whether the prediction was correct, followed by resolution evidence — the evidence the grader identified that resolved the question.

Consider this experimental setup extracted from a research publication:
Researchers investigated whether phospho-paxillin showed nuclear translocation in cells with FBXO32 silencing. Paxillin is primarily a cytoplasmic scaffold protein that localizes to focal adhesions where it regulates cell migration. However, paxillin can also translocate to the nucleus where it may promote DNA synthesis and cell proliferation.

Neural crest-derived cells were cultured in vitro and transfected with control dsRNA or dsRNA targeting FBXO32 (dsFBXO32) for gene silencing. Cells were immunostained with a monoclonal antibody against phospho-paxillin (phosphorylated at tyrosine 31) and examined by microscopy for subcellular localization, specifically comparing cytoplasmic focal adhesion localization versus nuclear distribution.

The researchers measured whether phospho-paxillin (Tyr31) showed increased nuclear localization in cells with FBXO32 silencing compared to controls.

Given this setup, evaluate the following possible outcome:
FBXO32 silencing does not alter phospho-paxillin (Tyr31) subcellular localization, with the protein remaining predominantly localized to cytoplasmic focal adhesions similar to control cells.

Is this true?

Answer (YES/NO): NO